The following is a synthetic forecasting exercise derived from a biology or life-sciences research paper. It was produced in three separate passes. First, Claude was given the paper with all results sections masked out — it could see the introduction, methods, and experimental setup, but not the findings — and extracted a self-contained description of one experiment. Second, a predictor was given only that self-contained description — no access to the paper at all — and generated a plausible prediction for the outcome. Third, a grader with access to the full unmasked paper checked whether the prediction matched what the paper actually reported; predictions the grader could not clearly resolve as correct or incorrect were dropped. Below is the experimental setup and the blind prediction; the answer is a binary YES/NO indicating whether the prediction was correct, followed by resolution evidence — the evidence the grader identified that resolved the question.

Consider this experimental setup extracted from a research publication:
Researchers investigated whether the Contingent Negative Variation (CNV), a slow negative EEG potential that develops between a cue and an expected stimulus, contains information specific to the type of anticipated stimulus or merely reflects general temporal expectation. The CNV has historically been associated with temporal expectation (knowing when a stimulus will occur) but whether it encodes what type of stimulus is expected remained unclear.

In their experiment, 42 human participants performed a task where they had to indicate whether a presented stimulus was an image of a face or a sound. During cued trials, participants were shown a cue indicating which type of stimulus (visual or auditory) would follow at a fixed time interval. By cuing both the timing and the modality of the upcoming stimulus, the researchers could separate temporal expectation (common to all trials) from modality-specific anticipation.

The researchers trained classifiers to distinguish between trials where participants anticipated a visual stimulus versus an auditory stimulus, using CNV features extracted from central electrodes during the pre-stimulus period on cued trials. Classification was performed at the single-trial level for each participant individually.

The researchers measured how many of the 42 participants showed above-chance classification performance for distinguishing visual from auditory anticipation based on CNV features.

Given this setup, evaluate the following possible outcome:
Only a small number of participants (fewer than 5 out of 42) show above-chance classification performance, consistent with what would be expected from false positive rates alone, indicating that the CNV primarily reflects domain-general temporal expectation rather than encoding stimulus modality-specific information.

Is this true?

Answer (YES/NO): NO